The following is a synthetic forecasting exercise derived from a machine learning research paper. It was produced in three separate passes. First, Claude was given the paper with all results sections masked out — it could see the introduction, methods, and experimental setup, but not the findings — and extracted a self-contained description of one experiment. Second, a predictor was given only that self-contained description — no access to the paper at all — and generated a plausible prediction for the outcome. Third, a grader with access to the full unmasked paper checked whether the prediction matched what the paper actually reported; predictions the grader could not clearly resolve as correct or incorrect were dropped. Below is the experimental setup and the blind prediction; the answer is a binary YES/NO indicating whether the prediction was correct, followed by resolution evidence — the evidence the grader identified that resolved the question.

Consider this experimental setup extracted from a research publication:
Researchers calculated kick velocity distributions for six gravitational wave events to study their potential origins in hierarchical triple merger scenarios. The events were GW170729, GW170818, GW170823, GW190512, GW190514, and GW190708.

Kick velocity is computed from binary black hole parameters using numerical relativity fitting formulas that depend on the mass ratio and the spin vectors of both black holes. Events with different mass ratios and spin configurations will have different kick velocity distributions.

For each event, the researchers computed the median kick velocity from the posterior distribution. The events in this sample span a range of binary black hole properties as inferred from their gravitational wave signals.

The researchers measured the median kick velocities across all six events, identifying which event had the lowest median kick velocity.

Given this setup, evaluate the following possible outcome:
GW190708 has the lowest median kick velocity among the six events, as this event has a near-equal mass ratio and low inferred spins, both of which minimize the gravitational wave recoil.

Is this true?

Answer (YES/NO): YES